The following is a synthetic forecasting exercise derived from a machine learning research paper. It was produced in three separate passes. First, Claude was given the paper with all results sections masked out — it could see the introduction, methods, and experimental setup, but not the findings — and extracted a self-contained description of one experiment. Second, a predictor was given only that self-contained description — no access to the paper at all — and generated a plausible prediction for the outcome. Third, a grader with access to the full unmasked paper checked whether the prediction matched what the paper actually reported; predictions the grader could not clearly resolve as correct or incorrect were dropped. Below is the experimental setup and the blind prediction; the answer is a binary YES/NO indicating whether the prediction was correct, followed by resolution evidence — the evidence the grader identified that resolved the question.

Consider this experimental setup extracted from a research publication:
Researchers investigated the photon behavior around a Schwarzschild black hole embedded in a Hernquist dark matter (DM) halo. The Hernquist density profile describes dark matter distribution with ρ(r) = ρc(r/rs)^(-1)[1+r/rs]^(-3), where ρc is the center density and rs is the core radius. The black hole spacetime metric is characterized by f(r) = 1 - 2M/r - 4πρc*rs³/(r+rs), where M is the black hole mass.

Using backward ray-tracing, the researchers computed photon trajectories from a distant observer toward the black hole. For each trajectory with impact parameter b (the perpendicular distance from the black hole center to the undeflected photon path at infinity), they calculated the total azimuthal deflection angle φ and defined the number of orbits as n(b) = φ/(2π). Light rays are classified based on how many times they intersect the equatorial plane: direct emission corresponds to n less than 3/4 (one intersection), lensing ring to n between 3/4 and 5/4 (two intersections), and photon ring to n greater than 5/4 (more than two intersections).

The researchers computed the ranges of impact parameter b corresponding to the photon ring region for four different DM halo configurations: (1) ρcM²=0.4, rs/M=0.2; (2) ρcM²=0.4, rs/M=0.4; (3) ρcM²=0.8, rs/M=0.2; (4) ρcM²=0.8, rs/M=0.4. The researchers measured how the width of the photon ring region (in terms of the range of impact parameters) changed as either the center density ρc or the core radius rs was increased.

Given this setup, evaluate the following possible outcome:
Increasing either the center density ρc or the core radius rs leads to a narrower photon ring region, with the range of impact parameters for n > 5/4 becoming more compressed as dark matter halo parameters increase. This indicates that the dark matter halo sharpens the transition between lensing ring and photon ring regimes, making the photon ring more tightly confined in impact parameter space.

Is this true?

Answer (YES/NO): NO